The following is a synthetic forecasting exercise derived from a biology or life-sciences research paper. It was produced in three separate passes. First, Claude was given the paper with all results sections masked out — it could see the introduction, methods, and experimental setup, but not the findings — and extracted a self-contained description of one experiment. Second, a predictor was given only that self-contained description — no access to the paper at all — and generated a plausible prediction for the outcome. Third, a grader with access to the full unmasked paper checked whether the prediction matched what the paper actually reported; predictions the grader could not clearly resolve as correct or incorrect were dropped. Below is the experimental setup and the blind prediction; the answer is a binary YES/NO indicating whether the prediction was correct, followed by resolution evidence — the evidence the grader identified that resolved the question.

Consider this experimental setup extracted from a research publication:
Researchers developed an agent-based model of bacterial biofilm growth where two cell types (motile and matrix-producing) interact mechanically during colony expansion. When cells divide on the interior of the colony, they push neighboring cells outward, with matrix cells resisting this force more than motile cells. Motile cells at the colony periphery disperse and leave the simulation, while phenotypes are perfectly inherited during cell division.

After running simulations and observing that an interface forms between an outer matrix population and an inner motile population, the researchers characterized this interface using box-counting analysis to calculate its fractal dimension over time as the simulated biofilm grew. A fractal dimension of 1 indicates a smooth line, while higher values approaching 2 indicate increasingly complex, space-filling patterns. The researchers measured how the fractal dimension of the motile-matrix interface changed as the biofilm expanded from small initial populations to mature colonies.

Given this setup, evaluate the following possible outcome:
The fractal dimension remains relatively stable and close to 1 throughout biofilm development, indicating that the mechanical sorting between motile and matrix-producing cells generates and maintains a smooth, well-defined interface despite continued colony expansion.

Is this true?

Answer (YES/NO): NO